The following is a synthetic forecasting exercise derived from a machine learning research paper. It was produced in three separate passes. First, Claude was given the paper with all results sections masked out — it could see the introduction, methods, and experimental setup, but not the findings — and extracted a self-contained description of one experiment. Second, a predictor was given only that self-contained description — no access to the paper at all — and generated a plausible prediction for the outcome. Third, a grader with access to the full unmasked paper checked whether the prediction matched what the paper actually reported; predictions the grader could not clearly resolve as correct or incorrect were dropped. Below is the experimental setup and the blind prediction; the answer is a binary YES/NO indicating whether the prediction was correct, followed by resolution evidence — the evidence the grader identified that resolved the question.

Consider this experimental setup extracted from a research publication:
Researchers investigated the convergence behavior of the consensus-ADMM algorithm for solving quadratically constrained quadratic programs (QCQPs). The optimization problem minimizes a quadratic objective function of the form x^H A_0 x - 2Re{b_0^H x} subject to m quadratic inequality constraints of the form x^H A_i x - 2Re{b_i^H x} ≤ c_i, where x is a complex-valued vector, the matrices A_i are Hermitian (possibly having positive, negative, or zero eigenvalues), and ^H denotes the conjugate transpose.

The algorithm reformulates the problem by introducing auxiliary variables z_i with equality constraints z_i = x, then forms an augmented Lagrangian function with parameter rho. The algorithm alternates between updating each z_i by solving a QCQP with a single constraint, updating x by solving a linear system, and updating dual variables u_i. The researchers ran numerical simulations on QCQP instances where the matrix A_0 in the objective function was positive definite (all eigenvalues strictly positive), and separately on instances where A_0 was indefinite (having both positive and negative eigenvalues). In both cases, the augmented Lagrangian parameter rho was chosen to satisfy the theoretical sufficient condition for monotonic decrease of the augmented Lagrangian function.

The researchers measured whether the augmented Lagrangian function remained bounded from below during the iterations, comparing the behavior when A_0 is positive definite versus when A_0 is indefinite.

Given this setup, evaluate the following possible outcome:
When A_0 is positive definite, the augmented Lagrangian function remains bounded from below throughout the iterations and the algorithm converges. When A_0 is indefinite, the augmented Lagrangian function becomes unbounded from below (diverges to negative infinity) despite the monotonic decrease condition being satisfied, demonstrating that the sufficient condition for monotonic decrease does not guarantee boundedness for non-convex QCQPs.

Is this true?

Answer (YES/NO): YES